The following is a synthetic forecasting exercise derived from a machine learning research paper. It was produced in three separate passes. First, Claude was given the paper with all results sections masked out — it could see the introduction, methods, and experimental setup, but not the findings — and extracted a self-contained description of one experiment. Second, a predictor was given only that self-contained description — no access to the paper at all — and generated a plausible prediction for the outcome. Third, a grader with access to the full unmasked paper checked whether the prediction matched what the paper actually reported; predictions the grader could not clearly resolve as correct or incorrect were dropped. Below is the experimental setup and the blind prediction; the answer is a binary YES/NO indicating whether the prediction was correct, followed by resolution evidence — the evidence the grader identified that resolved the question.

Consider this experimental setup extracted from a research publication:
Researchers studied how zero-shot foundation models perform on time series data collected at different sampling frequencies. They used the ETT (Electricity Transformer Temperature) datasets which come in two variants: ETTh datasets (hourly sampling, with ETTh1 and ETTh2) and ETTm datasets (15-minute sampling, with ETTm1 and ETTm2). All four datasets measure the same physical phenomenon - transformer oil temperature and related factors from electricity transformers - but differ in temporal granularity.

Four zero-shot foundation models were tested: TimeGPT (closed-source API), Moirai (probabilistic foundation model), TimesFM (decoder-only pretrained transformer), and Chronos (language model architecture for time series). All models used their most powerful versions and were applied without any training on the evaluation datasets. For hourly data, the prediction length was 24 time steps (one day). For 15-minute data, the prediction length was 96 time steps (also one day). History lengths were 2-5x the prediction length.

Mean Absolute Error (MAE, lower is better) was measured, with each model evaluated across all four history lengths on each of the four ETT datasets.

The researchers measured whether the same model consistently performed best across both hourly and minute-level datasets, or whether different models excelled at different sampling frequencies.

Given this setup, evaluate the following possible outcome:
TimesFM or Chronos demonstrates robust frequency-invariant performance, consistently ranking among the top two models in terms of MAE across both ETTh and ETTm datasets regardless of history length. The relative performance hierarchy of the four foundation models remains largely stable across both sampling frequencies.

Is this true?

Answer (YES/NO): NO